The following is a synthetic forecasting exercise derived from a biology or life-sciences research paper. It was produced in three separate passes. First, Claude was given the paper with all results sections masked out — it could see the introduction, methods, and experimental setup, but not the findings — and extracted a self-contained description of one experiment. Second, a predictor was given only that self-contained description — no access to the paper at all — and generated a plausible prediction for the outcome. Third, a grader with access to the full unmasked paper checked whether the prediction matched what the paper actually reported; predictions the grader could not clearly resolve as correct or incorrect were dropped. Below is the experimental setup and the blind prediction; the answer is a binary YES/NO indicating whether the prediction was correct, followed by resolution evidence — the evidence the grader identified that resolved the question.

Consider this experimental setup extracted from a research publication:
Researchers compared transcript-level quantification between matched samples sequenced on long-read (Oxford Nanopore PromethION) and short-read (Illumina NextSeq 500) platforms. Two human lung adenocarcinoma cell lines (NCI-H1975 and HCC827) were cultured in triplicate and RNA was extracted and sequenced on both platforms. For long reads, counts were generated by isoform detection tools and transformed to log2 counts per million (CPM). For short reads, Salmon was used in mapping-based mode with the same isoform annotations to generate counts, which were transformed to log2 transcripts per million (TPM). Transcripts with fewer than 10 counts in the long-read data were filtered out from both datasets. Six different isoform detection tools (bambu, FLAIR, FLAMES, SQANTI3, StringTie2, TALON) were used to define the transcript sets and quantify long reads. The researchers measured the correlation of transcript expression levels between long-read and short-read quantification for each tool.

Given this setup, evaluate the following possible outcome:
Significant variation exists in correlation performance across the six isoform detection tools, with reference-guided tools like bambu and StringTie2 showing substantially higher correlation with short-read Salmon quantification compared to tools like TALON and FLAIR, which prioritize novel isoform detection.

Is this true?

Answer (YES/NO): NO